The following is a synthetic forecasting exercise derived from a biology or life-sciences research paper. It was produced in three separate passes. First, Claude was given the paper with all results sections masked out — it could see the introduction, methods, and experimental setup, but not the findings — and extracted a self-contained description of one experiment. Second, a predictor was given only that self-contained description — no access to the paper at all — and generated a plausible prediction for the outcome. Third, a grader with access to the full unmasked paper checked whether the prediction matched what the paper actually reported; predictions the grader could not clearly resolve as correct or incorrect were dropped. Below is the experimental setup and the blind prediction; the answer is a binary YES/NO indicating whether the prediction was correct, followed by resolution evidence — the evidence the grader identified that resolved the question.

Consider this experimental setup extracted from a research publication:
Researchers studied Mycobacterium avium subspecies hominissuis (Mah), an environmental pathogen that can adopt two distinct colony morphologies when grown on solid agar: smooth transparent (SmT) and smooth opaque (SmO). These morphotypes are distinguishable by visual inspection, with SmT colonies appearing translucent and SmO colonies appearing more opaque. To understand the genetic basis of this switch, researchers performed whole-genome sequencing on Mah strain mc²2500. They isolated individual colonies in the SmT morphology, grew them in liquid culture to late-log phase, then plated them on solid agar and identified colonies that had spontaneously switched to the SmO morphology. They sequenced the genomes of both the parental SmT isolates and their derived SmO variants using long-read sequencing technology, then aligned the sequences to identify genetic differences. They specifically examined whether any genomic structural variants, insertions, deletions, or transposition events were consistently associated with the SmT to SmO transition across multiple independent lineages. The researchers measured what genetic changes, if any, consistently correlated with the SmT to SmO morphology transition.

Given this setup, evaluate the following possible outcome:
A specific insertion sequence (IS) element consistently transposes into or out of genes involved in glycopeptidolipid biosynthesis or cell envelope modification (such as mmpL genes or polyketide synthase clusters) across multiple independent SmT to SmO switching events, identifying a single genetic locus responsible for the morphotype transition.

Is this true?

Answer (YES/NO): NO